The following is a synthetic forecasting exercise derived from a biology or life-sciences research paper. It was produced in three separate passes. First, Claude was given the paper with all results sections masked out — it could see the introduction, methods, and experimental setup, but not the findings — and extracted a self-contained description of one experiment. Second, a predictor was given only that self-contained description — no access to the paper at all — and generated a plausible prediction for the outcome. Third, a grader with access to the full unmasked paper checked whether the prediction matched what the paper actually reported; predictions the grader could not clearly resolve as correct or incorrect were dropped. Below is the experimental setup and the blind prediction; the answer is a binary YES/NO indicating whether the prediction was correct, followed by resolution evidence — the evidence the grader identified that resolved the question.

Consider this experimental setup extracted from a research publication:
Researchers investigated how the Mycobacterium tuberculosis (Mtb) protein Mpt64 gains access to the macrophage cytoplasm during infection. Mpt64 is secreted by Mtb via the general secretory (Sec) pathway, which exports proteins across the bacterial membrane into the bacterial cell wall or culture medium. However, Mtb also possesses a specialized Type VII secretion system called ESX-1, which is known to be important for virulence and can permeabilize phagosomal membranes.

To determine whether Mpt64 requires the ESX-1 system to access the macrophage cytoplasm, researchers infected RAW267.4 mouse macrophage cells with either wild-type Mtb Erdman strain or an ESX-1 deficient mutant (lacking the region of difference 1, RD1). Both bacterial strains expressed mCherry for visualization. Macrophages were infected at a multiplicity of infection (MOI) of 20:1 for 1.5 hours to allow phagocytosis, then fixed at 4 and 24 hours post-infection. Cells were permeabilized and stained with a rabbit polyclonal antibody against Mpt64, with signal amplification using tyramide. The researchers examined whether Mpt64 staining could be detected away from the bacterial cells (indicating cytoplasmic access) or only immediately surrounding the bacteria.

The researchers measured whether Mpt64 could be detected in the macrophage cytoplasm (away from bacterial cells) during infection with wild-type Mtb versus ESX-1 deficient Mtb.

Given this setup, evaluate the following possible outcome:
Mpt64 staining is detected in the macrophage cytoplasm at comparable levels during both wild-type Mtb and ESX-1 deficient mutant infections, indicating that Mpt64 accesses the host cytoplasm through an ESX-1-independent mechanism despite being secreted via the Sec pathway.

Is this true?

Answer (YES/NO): NO